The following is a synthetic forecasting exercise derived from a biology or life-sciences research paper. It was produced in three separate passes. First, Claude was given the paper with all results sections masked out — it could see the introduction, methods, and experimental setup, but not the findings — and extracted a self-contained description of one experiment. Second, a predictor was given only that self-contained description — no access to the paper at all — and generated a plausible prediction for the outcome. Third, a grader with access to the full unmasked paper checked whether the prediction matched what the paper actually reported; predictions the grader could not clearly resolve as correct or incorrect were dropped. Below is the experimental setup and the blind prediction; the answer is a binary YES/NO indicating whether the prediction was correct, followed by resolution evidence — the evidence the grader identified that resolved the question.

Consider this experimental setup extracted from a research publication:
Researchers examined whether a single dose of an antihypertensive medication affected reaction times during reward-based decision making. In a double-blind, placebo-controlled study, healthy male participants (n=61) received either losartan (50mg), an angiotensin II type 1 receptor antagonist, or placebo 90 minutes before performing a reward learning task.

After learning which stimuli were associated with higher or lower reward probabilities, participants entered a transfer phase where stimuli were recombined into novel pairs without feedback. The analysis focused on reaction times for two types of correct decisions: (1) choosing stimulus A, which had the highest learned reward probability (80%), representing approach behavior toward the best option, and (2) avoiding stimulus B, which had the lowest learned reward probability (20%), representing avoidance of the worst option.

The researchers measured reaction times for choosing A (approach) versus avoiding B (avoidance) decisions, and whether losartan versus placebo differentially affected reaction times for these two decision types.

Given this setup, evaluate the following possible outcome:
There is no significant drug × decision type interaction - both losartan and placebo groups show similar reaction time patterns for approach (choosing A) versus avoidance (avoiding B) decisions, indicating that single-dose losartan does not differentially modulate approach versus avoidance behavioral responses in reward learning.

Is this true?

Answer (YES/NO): NO